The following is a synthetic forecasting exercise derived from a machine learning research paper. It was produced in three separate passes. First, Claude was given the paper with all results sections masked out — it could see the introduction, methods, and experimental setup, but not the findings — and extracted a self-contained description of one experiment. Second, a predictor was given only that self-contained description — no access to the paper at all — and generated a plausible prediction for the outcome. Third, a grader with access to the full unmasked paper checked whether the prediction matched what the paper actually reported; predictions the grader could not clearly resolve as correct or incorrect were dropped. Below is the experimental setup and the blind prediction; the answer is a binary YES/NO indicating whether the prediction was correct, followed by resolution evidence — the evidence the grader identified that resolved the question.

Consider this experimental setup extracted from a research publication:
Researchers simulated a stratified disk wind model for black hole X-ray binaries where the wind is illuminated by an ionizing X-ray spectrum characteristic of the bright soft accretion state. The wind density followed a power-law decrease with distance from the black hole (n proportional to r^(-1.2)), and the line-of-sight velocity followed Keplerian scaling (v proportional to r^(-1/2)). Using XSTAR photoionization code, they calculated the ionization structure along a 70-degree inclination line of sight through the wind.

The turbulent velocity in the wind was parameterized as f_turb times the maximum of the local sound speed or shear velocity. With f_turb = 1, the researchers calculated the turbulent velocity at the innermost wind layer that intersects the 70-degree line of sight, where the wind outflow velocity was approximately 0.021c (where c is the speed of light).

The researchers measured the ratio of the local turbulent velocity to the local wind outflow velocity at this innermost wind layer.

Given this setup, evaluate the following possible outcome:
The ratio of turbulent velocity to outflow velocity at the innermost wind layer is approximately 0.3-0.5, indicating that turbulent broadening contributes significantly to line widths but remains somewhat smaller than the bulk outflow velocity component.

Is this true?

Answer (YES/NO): YES